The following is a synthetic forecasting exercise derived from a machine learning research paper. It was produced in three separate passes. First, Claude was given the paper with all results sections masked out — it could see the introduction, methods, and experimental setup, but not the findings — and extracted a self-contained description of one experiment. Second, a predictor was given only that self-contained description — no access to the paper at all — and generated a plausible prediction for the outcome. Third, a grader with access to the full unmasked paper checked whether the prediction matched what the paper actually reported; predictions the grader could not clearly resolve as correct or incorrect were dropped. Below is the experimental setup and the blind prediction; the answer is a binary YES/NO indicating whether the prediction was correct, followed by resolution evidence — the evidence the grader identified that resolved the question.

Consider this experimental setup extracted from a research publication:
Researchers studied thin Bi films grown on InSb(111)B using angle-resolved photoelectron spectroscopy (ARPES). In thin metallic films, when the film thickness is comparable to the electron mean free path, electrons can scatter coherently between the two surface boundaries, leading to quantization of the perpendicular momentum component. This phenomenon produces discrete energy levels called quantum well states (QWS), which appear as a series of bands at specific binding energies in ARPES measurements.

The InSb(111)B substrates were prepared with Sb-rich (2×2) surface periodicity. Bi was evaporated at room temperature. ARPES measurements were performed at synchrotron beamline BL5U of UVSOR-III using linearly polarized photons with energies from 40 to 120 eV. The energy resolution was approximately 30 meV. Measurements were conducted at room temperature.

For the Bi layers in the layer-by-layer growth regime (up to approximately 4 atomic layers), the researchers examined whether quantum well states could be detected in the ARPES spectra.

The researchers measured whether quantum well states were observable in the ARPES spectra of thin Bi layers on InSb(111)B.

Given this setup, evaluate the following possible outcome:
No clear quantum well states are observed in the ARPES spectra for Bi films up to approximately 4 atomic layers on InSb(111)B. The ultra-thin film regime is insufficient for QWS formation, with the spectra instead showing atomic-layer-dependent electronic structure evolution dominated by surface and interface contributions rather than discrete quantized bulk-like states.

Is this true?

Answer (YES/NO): NO